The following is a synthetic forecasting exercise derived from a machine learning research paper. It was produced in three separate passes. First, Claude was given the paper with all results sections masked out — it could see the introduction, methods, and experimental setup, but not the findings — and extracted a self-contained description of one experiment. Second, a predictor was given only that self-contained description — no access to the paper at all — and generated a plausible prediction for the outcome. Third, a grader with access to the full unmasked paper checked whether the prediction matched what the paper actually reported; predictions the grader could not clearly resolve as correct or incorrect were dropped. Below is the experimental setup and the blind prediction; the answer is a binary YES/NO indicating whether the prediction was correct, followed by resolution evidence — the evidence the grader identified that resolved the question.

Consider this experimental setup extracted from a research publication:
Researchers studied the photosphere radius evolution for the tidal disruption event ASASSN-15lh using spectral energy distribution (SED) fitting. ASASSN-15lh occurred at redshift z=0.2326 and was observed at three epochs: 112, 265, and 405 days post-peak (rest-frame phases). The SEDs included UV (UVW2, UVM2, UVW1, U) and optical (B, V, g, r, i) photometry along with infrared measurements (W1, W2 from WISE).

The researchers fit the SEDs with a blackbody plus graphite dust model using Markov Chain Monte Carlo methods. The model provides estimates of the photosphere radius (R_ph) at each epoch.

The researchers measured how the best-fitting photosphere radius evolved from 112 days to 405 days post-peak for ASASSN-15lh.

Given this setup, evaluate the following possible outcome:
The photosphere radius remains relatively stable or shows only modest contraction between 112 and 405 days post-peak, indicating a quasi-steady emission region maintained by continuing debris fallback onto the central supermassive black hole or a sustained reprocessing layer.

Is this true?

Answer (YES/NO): NO